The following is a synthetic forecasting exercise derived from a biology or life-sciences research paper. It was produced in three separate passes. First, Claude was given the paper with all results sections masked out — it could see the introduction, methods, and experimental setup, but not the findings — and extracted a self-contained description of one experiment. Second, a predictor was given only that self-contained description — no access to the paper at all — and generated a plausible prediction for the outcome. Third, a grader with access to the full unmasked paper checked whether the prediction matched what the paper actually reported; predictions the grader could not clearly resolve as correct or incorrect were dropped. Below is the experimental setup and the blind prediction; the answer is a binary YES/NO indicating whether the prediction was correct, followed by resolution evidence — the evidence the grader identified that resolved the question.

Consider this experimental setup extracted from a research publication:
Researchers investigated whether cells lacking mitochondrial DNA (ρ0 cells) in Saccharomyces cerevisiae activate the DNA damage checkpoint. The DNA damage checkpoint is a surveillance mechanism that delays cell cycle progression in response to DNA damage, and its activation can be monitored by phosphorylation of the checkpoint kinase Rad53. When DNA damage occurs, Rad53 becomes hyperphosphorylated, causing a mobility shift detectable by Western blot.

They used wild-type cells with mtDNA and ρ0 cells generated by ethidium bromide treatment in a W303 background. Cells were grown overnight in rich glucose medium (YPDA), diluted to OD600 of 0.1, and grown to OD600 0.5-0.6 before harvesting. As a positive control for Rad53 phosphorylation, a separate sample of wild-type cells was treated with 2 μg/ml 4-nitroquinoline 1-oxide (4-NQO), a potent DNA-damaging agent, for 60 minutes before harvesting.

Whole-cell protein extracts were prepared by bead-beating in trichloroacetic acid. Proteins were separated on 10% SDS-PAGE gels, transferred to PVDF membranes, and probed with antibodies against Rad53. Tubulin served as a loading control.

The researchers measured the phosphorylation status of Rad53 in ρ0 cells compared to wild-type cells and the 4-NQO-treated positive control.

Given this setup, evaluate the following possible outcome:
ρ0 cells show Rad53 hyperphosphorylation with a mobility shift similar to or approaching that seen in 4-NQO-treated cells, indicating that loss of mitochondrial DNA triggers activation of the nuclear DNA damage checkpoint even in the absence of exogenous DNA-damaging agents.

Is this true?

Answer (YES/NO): NO